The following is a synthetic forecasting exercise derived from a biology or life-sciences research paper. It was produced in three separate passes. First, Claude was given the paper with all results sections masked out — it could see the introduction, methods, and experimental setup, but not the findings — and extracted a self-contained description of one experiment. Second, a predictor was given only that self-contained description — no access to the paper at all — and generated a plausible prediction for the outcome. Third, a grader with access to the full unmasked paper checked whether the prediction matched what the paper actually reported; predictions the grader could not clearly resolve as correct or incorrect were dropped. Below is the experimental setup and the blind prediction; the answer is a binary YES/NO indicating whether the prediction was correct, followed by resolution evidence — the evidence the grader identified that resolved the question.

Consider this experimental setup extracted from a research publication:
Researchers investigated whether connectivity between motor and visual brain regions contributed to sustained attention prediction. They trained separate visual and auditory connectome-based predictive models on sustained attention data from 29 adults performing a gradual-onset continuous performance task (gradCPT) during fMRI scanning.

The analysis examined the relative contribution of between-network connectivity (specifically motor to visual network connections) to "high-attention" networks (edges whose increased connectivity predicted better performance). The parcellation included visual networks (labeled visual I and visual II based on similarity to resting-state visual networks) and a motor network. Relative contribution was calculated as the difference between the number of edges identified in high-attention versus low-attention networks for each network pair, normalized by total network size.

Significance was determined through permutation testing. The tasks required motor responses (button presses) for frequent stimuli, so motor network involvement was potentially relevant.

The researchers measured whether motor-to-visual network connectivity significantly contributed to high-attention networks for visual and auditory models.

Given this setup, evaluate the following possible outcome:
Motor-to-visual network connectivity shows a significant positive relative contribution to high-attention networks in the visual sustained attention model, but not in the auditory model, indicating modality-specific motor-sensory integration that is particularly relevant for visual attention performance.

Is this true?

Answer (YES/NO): NO